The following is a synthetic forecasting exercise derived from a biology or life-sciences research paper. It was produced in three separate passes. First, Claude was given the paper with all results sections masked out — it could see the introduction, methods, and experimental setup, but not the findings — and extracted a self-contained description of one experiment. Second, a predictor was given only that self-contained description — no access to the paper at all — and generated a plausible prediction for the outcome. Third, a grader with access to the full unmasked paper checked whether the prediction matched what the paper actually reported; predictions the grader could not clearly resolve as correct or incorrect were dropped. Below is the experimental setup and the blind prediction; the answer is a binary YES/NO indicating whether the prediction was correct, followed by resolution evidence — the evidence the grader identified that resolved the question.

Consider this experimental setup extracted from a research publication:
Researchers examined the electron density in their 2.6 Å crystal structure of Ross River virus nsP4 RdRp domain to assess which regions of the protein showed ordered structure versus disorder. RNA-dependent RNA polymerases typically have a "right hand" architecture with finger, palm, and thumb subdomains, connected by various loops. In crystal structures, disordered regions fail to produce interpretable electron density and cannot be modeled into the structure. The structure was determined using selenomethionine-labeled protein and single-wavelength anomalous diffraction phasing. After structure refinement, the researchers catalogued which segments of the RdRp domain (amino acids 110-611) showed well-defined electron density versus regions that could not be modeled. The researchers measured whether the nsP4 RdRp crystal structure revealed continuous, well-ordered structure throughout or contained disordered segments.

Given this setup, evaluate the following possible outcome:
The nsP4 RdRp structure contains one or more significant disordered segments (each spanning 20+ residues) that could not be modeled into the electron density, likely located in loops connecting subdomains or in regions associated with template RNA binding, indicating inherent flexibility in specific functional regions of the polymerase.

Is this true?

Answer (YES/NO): YES